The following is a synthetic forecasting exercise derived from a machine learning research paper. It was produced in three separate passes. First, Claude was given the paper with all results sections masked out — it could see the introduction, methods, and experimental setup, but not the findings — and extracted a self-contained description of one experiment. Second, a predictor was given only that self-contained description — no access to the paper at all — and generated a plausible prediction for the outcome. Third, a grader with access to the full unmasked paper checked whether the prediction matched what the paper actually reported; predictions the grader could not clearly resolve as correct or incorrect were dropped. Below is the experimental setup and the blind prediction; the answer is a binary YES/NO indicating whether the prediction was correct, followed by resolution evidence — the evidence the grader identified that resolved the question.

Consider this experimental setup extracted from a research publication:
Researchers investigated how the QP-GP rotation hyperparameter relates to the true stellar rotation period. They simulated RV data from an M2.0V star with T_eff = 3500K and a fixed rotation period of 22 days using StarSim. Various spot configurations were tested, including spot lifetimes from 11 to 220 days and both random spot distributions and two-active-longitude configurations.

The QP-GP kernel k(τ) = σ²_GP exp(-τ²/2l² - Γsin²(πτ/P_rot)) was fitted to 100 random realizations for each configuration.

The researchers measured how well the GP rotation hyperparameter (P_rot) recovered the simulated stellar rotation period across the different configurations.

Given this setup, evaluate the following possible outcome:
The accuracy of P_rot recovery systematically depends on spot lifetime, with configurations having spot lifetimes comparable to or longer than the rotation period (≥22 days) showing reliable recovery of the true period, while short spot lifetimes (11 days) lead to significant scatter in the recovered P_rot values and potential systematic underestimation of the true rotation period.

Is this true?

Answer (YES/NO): NO